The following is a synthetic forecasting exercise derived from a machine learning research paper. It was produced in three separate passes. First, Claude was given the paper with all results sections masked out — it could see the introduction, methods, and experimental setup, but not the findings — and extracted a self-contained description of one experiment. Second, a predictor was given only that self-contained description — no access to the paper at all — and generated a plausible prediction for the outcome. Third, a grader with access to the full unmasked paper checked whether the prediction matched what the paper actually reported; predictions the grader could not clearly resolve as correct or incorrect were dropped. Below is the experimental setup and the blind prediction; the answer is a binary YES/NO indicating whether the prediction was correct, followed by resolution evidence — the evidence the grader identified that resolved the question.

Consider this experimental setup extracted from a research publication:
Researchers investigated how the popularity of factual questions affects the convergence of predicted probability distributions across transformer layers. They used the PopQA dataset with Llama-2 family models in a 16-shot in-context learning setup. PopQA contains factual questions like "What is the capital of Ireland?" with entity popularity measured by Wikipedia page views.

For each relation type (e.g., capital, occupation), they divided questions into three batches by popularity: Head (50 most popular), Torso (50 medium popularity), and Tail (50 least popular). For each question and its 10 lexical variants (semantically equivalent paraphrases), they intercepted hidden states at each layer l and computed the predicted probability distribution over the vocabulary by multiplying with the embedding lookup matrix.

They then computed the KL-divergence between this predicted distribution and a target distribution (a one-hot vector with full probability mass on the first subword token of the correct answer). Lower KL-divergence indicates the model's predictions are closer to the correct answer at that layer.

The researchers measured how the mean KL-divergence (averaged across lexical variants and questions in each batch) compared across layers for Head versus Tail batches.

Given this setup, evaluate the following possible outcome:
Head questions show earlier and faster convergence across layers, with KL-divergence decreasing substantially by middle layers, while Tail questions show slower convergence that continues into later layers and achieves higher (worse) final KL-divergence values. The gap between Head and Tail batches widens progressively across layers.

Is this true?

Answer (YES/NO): NO